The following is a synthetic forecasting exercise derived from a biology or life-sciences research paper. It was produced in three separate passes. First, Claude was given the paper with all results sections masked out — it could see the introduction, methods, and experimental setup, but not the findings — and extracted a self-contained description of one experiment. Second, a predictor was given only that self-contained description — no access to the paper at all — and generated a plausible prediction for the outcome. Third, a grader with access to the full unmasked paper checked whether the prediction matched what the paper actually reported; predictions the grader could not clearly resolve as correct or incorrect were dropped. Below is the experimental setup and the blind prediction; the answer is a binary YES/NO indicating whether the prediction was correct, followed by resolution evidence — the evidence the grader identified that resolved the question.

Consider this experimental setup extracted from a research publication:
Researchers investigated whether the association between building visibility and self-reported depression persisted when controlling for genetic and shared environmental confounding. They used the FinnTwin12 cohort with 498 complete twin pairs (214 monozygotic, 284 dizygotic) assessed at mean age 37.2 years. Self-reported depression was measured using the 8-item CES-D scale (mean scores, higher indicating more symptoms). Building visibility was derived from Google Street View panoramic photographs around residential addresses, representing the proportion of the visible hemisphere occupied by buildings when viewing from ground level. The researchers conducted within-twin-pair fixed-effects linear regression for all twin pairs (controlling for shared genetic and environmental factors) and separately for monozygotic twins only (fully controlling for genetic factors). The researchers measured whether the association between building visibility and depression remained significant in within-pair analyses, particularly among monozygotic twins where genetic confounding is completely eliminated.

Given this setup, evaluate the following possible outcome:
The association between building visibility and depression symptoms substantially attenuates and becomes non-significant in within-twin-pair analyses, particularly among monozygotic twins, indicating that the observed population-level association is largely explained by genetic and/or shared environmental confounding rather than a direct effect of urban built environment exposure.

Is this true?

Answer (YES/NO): YES